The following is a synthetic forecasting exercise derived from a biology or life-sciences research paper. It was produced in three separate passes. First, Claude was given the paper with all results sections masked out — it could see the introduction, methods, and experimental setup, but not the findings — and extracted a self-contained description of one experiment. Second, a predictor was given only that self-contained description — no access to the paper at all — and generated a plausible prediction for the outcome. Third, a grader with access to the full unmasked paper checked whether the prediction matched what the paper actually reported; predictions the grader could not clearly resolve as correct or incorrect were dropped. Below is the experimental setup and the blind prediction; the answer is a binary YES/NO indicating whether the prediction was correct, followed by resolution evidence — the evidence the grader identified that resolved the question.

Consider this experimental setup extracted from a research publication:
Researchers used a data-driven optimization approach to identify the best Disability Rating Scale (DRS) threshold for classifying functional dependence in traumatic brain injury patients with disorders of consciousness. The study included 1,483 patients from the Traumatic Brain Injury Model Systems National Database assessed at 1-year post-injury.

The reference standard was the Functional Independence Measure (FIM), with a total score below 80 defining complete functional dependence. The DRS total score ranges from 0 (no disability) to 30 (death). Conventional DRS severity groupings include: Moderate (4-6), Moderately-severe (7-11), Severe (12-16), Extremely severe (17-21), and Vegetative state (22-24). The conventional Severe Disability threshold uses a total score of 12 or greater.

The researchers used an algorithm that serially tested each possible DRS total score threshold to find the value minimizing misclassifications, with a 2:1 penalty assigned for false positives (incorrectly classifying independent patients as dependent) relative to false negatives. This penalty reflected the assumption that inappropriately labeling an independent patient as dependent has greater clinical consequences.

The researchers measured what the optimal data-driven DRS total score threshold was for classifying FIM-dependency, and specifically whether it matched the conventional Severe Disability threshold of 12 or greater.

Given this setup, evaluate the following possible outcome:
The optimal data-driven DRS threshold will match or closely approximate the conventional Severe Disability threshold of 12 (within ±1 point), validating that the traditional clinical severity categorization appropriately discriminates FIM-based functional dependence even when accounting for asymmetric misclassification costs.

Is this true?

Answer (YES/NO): NO